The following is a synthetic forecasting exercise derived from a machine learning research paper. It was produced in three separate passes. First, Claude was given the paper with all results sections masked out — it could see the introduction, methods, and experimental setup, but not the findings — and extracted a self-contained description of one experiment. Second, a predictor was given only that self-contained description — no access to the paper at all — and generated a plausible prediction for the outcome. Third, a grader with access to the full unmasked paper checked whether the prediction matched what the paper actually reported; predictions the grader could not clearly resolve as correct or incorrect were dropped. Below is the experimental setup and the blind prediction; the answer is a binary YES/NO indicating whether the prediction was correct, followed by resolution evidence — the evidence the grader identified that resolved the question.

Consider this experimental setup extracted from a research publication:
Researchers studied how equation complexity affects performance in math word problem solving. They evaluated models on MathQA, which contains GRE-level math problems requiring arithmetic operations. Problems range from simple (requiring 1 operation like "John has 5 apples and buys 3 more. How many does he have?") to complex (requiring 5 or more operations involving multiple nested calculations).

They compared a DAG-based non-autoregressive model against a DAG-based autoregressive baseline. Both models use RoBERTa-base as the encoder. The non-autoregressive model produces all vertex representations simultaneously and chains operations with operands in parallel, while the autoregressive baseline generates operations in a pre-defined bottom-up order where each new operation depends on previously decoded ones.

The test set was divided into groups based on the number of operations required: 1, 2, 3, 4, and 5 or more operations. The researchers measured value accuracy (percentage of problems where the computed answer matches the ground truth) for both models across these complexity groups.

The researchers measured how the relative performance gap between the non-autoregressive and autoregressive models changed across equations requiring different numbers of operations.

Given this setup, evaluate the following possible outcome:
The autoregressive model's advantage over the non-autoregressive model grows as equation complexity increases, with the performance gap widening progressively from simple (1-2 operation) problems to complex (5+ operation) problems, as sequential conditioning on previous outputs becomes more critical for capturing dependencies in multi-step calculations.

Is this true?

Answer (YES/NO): NO